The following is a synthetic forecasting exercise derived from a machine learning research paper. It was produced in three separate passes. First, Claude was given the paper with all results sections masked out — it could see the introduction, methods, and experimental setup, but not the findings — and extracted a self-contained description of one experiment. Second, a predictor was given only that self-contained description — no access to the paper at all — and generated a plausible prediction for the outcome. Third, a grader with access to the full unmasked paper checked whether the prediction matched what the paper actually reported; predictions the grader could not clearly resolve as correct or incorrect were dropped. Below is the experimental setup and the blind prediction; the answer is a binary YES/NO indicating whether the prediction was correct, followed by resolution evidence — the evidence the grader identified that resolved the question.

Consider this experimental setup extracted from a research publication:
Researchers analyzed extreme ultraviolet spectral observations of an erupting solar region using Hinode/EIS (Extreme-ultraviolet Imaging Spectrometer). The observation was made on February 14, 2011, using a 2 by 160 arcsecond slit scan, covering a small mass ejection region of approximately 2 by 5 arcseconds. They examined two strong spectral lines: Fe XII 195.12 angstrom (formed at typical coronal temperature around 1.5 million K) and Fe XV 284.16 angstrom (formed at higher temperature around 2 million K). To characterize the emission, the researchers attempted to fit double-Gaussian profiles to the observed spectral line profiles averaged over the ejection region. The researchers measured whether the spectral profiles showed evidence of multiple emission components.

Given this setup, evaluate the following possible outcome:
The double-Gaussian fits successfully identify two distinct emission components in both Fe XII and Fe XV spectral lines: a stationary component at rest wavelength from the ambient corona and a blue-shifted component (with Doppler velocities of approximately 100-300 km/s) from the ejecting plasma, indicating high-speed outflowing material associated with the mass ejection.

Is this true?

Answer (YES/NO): YES